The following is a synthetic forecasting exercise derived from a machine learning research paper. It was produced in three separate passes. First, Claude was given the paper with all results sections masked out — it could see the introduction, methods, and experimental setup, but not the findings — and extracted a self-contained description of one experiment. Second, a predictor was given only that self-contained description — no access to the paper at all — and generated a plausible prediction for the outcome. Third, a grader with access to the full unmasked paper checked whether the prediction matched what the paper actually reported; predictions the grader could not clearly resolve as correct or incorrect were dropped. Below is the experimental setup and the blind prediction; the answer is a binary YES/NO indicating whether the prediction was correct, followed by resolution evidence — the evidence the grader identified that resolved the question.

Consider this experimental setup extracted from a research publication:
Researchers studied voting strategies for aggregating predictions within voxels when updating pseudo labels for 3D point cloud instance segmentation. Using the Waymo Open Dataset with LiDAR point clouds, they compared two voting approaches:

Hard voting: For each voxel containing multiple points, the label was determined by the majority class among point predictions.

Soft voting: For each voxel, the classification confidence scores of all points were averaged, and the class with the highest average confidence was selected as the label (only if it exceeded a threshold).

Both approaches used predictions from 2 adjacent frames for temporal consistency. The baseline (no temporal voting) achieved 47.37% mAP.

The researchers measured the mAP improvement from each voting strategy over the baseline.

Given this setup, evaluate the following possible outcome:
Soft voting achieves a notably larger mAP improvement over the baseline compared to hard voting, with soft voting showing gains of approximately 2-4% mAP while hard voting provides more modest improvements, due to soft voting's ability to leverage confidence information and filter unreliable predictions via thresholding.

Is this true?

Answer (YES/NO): YES